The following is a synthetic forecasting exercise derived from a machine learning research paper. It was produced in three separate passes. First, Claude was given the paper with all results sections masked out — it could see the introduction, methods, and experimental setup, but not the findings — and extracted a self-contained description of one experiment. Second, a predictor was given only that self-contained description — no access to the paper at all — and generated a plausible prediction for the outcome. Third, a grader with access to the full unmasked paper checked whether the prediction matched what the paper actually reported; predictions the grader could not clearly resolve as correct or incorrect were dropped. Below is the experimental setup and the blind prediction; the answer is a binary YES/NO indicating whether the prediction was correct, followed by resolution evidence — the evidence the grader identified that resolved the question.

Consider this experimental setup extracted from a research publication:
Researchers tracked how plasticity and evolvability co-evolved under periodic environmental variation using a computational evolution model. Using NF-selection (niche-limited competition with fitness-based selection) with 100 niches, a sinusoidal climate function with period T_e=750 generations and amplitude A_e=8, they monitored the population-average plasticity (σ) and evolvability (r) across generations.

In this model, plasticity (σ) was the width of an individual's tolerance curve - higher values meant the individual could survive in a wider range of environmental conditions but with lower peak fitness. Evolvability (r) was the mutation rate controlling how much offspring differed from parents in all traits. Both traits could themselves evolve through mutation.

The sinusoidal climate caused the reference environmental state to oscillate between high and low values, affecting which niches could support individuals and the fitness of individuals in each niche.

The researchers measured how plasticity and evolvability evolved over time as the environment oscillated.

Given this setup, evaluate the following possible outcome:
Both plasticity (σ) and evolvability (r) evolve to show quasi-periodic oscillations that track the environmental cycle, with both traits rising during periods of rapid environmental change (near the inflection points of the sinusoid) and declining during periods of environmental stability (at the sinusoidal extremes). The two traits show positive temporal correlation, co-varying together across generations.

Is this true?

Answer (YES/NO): YES